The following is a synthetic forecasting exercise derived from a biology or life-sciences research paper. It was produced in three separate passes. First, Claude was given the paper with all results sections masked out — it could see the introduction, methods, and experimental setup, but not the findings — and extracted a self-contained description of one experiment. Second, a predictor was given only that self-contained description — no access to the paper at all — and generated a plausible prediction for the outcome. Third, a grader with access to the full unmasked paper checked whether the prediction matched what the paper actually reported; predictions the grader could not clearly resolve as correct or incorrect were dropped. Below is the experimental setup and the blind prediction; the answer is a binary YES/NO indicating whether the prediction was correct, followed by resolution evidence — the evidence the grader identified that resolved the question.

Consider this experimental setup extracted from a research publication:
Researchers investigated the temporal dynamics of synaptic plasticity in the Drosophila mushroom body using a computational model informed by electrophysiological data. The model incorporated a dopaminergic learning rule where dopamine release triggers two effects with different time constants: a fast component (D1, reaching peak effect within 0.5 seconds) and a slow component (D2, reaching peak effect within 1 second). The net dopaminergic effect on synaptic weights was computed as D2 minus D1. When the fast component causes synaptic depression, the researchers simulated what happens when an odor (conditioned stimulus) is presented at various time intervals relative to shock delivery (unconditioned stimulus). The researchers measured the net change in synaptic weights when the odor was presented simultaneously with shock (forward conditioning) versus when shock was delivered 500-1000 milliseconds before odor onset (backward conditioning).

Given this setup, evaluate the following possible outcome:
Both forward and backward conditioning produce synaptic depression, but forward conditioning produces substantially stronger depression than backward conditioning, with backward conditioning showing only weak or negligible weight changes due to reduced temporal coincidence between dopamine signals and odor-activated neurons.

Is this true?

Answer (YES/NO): NO